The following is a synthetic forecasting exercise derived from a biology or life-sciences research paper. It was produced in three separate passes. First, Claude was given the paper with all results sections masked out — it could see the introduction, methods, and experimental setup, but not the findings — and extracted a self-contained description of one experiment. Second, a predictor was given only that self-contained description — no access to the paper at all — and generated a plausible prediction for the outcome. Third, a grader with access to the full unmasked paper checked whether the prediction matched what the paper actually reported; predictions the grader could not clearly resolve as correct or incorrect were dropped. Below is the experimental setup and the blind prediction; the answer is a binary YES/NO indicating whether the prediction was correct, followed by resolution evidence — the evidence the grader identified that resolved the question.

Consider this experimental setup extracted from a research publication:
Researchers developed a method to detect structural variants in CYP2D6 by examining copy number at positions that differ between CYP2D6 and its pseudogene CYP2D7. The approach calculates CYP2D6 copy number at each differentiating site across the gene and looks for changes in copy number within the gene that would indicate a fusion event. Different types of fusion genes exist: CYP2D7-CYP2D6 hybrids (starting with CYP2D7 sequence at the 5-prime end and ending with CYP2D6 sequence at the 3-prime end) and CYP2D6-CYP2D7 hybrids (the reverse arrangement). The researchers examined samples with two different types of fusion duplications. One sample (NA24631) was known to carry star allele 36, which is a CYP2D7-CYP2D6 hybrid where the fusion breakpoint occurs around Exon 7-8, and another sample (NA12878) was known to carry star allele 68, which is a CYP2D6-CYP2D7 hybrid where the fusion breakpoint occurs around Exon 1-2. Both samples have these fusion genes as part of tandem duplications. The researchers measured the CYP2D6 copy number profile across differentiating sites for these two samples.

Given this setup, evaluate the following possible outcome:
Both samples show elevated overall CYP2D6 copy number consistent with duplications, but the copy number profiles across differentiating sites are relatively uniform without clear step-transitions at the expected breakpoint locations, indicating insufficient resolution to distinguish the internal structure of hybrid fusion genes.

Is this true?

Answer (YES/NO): NO